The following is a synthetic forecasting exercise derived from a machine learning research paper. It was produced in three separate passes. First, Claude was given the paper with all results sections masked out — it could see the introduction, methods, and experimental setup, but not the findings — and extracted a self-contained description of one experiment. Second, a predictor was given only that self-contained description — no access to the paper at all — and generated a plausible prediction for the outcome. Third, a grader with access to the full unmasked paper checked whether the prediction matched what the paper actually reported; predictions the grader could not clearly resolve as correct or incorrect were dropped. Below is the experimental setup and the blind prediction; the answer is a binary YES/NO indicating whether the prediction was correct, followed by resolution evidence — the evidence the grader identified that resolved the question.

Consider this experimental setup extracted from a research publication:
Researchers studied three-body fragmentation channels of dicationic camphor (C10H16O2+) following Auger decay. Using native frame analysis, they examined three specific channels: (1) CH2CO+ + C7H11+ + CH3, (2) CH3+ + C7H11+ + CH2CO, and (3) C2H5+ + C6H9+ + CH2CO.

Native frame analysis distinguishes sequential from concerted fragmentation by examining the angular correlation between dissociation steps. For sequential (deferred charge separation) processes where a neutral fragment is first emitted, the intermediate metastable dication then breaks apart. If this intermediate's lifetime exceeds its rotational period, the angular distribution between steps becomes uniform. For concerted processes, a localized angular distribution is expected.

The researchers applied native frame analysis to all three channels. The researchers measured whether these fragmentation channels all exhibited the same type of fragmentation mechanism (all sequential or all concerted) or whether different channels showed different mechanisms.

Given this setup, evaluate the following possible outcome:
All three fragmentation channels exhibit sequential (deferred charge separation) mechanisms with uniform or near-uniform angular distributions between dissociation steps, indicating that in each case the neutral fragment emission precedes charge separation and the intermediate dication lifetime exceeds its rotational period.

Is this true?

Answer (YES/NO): NO